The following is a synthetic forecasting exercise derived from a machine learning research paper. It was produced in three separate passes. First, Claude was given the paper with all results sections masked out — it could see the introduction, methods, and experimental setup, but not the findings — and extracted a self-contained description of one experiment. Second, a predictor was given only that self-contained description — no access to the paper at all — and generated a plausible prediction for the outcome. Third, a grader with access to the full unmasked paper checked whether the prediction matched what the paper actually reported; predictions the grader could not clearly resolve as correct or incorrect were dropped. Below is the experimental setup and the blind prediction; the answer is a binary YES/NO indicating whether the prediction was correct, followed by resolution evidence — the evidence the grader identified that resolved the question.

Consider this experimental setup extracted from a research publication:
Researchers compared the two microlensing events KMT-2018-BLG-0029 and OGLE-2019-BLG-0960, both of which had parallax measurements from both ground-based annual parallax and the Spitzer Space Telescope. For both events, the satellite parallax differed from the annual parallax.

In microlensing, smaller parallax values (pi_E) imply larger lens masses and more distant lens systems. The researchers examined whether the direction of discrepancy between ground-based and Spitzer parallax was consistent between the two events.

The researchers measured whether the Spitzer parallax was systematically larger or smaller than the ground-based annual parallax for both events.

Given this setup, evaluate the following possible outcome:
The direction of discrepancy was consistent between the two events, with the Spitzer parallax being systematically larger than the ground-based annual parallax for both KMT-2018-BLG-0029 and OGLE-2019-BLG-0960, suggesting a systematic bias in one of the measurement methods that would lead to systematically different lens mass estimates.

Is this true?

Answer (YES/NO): NO